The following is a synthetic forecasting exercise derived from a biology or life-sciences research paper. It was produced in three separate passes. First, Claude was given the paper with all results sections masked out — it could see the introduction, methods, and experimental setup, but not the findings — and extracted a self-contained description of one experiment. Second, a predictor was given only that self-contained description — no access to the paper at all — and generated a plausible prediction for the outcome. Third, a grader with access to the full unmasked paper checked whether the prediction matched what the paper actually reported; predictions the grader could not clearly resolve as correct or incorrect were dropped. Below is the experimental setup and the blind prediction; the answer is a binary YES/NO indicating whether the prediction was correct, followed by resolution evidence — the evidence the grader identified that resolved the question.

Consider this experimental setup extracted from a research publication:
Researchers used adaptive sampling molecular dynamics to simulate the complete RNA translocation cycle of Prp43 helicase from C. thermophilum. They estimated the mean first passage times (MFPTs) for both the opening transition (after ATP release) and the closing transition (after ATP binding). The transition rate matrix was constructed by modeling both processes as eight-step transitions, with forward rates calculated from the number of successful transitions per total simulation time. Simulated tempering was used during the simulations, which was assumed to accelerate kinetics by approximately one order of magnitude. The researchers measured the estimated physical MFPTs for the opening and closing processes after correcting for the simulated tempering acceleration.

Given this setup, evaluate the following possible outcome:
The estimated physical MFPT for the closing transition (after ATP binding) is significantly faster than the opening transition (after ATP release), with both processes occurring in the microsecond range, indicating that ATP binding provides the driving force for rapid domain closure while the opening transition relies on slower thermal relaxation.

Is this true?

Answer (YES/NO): NO